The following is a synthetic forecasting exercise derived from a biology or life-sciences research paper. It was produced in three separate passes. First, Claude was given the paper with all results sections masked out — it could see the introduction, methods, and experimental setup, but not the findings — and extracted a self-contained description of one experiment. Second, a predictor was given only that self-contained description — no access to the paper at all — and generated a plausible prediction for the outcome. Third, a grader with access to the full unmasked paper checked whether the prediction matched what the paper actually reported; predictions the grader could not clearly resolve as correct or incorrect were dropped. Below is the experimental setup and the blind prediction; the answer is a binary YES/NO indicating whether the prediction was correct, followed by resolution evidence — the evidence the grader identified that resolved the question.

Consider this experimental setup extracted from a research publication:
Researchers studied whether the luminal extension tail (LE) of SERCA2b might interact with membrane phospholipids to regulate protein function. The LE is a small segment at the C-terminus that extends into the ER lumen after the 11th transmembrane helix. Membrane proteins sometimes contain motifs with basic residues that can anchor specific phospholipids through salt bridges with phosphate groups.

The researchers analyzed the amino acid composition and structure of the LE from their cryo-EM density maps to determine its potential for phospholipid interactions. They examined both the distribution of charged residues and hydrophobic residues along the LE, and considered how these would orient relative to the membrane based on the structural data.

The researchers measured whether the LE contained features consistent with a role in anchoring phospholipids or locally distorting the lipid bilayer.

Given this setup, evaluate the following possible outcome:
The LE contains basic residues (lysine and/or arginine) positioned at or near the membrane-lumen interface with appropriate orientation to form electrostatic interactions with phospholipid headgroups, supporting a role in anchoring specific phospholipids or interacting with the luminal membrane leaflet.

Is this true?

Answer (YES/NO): NO